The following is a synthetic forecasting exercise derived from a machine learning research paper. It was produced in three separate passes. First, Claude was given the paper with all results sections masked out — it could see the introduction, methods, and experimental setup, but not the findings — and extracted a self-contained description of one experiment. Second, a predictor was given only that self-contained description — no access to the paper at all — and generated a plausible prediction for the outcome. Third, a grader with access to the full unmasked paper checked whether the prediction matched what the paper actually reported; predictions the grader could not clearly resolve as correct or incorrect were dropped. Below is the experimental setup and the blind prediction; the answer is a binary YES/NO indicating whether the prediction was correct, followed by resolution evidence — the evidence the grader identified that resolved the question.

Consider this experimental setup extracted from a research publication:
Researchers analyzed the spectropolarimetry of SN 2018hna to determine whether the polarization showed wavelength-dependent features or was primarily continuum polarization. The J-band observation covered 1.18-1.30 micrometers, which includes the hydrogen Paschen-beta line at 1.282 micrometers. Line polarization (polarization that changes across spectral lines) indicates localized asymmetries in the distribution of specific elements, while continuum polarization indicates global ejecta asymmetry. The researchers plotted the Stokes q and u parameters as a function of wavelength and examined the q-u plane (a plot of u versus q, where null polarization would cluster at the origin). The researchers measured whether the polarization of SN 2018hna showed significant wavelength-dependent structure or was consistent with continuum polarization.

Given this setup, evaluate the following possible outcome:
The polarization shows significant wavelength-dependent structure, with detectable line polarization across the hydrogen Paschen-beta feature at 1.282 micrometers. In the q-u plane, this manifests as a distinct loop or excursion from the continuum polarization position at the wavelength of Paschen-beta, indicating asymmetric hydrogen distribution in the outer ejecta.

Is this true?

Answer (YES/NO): NO